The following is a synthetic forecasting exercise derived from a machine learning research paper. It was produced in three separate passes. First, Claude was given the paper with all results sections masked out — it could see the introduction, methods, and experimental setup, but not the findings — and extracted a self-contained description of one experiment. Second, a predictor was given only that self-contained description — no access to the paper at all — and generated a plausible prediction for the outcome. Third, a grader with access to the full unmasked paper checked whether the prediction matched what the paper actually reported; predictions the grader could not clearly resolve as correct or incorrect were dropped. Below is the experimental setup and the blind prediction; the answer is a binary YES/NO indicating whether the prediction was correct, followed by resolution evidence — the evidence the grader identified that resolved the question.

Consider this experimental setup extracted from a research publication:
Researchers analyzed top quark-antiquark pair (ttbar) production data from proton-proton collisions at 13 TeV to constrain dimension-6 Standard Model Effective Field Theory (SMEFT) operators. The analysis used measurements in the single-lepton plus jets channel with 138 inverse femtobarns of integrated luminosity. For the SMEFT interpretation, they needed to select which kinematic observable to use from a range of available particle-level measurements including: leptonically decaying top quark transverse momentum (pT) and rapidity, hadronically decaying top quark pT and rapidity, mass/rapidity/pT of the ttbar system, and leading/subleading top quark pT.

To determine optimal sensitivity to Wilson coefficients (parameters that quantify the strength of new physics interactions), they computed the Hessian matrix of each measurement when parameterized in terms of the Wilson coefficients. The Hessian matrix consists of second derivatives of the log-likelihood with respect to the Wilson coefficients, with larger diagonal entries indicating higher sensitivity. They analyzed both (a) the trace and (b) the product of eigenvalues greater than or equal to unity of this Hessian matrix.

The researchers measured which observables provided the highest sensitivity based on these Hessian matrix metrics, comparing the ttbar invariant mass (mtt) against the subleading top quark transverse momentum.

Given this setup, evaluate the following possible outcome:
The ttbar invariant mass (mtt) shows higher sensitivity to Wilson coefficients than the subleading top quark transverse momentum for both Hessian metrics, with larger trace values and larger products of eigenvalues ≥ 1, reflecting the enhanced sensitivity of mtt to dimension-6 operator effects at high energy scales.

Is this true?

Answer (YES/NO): NO